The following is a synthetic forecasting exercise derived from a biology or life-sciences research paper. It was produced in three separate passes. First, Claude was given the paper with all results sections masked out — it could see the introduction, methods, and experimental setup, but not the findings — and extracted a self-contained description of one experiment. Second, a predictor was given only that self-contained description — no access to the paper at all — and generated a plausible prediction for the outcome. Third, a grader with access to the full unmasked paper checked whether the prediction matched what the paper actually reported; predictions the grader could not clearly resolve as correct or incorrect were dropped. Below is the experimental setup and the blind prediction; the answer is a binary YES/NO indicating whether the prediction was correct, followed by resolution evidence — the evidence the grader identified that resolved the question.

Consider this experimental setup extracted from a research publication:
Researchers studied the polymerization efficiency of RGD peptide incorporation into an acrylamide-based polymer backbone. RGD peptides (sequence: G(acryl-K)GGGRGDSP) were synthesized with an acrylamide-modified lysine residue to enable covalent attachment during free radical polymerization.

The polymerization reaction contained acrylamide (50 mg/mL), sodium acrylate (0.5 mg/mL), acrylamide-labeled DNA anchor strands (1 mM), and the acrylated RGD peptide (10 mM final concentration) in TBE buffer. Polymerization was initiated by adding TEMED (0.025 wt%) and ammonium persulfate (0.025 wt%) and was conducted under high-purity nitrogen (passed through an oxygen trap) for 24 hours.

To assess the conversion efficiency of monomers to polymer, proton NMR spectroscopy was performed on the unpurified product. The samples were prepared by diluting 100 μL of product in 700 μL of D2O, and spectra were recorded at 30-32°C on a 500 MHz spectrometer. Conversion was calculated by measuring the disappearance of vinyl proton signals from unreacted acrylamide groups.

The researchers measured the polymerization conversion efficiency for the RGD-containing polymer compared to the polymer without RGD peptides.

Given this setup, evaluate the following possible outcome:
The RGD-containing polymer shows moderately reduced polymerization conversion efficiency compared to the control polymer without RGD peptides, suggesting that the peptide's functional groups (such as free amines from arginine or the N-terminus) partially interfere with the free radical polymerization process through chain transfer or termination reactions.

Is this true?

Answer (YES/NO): NO